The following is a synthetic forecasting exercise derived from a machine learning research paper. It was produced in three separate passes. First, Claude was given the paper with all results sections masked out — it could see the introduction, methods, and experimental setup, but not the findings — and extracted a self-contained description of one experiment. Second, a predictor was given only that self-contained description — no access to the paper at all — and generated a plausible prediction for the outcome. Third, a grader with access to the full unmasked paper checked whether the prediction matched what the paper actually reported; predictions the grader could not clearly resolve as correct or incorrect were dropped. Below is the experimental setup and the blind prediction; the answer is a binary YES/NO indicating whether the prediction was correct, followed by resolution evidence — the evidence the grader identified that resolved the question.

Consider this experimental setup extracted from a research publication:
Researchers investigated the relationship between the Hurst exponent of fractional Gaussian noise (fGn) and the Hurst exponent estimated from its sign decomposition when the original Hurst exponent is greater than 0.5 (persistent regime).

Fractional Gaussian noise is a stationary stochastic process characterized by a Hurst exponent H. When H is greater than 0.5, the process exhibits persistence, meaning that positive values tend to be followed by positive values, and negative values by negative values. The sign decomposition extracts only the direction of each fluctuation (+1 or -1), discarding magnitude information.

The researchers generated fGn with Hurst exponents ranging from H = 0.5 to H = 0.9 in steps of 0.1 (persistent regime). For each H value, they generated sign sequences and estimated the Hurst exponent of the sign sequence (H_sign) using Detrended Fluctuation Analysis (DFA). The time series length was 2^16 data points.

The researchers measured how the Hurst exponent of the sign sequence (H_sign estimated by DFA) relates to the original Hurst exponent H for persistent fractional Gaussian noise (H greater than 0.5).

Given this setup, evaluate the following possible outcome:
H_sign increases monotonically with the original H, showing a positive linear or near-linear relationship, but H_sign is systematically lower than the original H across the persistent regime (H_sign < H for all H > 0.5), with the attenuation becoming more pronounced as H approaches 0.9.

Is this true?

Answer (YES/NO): NO